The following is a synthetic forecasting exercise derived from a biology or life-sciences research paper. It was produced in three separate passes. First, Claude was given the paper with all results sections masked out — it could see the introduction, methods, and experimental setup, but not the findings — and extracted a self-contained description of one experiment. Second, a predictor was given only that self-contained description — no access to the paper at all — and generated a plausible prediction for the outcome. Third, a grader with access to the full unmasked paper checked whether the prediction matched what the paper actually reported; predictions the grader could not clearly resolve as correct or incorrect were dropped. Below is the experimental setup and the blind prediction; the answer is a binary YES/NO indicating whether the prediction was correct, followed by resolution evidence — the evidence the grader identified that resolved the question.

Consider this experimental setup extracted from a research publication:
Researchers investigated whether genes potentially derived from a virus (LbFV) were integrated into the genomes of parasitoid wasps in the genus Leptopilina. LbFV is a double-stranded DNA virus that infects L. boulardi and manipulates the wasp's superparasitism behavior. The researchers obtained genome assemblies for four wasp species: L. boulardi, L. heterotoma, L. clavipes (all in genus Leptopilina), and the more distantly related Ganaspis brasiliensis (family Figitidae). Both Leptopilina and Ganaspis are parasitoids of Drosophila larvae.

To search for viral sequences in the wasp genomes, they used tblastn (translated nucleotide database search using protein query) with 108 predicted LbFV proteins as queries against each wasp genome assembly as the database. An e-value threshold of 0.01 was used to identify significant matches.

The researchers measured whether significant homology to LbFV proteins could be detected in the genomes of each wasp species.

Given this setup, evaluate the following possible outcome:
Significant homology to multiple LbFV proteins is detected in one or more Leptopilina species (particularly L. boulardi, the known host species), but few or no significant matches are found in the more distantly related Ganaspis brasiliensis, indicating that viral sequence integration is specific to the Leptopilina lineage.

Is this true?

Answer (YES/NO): YES